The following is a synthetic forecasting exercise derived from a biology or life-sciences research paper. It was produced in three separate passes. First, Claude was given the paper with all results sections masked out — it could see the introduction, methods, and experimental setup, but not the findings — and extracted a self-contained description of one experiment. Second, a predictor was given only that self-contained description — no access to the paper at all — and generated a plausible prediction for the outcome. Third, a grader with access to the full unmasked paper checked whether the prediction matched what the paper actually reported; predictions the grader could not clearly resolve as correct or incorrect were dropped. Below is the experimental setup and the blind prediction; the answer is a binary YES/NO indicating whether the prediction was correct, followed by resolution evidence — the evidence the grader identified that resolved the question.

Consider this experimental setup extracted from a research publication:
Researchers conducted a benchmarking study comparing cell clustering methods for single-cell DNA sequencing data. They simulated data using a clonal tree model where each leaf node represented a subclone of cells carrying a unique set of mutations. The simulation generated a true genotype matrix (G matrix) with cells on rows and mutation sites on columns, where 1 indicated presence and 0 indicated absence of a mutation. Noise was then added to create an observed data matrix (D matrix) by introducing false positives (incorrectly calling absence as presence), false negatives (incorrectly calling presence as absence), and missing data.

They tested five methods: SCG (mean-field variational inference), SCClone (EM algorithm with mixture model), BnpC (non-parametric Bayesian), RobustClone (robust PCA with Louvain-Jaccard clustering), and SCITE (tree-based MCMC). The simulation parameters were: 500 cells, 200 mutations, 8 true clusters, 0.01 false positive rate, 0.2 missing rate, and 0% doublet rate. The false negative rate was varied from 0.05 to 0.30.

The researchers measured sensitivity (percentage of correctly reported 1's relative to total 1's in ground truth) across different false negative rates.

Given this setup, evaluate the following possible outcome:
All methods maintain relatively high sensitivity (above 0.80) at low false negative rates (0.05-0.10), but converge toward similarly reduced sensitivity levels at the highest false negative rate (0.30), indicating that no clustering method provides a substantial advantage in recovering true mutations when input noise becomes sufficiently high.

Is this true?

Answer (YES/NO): NO